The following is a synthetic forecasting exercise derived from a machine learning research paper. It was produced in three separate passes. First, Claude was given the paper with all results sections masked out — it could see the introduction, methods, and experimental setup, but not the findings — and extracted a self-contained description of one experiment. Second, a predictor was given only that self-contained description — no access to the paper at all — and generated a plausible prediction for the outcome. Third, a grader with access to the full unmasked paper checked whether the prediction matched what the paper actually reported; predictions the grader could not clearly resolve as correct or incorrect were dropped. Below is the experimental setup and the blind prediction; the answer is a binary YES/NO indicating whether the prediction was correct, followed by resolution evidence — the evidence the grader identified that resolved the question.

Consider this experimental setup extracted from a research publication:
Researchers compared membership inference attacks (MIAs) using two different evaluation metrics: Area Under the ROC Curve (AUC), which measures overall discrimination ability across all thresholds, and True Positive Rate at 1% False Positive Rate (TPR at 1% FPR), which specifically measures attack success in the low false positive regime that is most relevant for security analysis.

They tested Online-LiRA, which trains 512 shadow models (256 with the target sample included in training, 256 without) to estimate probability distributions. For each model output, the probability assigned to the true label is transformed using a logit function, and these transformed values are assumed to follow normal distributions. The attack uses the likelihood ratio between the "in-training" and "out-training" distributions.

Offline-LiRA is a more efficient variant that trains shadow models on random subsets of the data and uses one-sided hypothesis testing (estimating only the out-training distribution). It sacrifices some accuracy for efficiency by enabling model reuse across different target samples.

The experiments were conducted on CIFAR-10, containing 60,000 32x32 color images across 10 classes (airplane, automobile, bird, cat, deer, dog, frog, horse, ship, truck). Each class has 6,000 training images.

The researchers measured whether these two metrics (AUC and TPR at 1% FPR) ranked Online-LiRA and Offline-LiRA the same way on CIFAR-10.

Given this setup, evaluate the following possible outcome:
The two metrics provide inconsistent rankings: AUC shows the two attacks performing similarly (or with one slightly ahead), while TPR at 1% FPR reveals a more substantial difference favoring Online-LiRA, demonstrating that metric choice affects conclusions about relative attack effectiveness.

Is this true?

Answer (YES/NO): NO